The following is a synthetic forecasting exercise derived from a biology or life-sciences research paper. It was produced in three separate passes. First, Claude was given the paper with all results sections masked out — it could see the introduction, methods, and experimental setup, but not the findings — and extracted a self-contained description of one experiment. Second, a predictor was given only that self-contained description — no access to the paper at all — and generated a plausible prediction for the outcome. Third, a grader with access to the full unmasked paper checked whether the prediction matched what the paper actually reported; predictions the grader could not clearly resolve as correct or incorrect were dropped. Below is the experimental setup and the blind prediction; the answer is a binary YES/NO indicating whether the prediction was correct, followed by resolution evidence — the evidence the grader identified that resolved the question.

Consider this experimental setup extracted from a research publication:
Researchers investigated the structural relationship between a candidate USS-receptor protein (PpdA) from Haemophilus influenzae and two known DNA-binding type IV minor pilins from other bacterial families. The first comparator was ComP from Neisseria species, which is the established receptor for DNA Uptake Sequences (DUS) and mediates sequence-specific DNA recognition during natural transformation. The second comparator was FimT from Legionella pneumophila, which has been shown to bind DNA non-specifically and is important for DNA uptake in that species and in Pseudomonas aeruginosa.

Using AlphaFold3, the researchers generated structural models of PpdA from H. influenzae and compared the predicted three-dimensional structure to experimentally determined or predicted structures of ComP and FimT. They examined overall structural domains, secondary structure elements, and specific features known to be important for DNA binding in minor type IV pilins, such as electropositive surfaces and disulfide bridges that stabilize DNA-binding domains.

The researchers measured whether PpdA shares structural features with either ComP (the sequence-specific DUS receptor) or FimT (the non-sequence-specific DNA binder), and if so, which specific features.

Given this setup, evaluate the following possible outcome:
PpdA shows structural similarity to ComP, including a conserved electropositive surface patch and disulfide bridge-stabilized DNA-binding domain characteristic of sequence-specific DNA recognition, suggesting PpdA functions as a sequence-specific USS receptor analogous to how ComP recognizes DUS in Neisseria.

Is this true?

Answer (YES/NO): NO